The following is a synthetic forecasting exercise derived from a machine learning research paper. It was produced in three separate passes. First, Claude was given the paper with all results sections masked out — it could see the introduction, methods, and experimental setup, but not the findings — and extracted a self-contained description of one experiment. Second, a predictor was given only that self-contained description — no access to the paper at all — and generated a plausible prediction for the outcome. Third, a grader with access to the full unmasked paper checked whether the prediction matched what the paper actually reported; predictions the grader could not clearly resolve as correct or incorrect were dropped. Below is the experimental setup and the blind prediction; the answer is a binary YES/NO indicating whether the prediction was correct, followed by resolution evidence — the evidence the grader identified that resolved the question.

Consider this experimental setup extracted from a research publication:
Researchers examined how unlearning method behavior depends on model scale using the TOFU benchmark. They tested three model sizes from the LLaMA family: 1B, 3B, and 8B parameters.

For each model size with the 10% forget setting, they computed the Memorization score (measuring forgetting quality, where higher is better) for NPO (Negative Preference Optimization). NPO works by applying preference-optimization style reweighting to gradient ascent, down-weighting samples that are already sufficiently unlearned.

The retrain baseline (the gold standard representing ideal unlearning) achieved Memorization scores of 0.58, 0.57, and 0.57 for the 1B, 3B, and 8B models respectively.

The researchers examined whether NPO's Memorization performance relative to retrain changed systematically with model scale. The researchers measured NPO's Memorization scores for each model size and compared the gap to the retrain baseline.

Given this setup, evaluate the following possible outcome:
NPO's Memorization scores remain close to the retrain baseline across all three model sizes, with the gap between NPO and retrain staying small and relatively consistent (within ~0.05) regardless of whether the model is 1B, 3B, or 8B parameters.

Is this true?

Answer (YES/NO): YES